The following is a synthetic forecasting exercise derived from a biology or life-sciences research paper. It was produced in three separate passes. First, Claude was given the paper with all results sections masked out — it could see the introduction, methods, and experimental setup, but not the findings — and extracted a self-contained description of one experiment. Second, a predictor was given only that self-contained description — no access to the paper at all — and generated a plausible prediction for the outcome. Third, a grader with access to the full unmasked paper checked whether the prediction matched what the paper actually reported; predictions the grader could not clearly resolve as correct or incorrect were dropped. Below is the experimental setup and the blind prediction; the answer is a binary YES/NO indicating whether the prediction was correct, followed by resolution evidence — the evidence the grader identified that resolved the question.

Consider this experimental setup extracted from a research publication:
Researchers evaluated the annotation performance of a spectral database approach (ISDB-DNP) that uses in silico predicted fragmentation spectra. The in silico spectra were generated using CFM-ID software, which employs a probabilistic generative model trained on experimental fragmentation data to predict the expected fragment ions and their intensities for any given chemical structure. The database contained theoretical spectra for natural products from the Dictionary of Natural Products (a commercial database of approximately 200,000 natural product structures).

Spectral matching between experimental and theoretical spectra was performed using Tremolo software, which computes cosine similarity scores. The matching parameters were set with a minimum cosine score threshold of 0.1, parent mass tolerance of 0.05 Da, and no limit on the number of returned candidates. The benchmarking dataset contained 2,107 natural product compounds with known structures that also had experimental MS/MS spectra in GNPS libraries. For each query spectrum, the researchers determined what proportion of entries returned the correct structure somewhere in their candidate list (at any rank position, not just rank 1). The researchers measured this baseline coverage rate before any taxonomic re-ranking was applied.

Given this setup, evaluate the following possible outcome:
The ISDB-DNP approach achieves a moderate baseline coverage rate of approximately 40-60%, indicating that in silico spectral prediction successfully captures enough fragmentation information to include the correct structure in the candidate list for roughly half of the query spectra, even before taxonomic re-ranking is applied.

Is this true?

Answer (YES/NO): NO